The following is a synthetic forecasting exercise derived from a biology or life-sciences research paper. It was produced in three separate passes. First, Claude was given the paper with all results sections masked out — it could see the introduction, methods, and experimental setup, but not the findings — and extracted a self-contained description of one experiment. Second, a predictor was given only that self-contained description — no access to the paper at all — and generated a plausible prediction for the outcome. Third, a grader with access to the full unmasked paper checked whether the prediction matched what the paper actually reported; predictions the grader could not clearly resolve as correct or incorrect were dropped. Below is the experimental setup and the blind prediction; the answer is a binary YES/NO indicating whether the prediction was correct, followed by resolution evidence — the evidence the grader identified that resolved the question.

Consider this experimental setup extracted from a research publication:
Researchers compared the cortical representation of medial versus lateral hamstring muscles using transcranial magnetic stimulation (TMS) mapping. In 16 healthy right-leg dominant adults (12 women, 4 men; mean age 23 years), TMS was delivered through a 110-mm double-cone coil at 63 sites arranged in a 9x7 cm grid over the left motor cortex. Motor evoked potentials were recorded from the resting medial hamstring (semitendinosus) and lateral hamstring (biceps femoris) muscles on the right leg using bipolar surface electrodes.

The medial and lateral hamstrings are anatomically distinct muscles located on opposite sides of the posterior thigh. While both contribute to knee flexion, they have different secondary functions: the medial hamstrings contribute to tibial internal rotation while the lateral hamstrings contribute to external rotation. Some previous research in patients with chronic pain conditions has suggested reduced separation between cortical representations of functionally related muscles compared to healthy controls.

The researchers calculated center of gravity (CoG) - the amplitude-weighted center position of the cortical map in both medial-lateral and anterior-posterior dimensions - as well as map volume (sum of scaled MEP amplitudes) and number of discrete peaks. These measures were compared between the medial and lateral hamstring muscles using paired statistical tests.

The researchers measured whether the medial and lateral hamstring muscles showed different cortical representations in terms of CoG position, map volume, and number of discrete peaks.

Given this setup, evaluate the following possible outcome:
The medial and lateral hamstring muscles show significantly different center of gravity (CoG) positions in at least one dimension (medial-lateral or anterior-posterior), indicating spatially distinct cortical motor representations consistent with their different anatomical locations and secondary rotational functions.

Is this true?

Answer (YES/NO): NO